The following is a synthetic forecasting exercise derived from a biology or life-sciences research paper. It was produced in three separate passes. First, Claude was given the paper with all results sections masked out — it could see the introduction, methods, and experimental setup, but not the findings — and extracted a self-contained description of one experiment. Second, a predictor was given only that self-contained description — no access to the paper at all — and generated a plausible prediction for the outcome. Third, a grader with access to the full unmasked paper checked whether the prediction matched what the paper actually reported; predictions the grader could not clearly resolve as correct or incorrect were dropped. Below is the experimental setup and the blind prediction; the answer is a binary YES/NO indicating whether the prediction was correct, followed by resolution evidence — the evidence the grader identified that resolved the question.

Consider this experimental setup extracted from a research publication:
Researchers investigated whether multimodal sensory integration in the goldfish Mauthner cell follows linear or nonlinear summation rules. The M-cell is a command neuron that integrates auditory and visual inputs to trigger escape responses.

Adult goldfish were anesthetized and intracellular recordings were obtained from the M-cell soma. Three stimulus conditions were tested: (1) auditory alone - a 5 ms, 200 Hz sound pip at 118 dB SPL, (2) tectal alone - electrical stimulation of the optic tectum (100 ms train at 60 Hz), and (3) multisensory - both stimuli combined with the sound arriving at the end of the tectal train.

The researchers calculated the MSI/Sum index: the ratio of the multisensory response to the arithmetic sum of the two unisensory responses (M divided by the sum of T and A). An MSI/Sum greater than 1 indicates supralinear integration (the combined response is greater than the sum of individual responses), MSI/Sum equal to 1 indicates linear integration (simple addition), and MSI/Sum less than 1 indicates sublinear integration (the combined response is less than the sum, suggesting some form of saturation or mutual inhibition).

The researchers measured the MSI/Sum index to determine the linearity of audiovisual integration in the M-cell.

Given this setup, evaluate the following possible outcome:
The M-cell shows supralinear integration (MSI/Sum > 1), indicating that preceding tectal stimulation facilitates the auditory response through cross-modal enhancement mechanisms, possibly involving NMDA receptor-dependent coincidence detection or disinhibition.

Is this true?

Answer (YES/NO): NO